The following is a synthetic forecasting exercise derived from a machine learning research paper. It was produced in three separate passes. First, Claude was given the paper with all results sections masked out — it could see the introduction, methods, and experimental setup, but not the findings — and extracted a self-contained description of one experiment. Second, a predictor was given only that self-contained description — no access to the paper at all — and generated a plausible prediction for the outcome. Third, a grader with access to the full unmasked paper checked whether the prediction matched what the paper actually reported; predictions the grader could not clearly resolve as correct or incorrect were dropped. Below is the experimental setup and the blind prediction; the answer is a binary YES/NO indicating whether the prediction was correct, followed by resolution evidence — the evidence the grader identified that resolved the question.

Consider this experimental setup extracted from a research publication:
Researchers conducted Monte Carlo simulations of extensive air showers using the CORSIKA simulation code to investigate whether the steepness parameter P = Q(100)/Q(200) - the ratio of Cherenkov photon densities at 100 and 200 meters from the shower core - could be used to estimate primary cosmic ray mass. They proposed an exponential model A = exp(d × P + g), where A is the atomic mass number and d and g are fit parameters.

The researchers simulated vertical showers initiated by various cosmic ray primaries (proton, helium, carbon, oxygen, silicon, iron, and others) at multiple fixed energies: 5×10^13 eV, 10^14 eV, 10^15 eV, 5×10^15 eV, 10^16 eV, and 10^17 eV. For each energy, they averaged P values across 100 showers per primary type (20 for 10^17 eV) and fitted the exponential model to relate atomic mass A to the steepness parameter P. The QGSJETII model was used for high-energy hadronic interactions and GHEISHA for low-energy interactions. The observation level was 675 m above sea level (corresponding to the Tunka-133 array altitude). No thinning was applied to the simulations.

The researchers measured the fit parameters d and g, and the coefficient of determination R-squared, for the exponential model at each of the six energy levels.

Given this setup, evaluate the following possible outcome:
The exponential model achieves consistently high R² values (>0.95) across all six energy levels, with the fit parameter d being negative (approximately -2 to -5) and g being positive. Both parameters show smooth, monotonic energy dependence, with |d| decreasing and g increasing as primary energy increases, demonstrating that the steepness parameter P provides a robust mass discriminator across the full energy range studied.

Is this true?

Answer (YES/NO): NO